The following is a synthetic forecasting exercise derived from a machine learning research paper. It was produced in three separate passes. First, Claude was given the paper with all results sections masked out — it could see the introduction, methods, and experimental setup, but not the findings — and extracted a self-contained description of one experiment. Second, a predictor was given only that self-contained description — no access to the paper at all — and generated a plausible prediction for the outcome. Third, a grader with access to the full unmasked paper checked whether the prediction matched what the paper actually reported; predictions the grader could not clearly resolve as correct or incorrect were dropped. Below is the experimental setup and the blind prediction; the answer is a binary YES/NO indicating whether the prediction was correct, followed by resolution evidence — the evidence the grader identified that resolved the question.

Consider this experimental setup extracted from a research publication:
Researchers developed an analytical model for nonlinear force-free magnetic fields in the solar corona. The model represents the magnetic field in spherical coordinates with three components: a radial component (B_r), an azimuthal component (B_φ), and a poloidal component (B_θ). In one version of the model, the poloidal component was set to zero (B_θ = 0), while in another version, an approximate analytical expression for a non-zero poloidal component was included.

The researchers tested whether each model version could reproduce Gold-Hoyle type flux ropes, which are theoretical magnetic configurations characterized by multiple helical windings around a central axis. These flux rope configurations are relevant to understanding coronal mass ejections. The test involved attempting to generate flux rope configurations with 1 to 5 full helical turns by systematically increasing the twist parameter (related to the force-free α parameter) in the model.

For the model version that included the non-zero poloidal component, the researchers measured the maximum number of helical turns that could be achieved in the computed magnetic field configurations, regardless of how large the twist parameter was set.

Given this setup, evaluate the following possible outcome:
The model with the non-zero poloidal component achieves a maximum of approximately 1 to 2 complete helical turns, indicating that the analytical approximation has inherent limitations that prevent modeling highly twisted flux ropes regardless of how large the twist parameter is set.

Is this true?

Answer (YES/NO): NO